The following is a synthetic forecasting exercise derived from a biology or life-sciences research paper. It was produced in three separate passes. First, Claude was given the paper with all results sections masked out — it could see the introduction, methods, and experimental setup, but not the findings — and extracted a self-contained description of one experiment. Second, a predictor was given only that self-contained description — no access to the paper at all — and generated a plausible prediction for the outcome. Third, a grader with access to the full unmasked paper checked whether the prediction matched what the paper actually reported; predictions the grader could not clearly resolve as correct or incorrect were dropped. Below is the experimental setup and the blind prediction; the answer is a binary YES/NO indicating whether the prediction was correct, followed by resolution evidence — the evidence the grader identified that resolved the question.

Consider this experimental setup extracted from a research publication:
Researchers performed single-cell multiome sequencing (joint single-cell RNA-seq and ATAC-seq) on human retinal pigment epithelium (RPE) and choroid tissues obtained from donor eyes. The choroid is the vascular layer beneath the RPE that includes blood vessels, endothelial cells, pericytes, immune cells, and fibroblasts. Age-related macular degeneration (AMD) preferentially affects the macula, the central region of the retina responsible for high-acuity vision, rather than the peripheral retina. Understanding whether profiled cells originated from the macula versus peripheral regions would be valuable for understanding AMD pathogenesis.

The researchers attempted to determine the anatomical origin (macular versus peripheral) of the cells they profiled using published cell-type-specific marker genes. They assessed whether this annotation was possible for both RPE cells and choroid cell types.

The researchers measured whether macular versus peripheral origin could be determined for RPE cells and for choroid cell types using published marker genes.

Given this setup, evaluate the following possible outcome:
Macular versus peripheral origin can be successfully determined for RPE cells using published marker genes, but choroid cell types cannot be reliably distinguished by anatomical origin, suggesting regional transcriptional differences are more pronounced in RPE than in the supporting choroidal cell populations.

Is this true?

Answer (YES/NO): YES